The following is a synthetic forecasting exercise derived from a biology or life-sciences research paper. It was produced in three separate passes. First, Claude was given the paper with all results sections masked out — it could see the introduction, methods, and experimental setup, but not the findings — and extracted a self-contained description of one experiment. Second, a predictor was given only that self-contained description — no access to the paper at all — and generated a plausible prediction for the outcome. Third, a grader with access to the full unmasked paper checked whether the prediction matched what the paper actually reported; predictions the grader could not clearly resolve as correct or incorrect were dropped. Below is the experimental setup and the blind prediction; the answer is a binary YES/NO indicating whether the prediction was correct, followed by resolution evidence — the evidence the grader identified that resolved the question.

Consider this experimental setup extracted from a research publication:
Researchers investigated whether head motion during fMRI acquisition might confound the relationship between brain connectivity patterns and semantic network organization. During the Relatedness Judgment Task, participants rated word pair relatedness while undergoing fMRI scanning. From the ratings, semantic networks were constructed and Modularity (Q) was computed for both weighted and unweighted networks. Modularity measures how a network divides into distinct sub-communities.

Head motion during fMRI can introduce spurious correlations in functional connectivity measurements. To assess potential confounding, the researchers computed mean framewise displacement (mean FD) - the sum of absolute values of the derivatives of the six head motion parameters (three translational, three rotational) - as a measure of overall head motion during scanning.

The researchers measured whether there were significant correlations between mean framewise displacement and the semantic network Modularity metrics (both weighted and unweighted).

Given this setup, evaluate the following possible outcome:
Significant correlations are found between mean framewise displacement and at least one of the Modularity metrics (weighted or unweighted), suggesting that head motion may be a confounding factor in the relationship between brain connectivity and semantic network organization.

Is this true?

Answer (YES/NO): NO